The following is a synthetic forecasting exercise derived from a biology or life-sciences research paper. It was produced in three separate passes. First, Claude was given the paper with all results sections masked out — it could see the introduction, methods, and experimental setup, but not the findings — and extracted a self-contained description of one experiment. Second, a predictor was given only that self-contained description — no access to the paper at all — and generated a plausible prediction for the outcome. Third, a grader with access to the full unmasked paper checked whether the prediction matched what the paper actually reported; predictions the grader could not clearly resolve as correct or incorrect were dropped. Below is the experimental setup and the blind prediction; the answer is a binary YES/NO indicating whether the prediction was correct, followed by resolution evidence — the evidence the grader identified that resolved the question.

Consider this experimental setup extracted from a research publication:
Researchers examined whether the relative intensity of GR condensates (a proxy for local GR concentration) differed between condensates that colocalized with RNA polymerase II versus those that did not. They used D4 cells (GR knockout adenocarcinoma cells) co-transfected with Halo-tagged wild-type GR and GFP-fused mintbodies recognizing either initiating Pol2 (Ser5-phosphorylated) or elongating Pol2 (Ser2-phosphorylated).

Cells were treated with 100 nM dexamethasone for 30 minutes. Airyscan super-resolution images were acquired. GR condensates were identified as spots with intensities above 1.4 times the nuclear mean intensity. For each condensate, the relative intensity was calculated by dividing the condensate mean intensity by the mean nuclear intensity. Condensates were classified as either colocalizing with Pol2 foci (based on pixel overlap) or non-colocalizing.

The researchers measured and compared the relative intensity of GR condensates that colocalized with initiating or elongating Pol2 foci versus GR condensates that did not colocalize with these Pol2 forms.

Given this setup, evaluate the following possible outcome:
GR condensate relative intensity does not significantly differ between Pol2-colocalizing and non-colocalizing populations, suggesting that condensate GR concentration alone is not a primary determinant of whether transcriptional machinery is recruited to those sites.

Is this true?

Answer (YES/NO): NO